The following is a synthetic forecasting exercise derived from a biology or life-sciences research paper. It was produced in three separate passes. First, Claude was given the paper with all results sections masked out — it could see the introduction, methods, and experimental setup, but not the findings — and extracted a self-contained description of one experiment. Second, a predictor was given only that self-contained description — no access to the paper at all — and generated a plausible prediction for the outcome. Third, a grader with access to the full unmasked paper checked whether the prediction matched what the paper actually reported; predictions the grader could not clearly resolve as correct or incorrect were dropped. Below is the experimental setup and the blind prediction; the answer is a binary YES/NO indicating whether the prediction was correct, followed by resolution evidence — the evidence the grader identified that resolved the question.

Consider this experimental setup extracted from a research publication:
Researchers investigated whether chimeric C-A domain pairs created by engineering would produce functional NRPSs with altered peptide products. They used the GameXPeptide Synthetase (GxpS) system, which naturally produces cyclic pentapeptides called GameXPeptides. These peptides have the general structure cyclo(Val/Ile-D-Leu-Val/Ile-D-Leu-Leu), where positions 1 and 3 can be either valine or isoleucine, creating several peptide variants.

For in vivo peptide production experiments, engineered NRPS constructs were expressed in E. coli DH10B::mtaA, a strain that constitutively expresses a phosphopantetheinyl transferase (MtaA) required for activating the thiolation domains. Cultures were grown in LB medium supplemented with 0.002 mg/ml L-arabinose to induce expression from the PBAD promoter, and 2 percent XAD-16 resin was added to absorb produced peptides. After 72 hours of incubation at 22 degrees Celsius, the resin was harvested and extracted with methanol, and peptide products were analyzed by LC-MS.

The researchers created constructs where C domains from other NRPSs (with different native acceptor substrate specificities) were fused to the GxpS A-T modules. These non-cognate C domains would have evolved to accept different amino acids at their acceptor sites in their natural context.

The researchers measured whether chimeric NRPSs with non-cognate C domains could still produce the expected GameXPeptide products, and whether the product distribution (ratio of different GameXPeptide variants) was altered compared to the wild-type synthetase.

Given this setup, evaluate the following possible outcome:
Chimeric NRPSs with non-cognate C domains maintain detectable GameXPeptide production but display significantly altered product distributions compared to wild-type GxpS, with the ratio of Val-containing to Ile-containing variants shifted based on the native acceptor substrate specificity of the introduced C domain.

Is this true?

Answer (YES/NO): NO